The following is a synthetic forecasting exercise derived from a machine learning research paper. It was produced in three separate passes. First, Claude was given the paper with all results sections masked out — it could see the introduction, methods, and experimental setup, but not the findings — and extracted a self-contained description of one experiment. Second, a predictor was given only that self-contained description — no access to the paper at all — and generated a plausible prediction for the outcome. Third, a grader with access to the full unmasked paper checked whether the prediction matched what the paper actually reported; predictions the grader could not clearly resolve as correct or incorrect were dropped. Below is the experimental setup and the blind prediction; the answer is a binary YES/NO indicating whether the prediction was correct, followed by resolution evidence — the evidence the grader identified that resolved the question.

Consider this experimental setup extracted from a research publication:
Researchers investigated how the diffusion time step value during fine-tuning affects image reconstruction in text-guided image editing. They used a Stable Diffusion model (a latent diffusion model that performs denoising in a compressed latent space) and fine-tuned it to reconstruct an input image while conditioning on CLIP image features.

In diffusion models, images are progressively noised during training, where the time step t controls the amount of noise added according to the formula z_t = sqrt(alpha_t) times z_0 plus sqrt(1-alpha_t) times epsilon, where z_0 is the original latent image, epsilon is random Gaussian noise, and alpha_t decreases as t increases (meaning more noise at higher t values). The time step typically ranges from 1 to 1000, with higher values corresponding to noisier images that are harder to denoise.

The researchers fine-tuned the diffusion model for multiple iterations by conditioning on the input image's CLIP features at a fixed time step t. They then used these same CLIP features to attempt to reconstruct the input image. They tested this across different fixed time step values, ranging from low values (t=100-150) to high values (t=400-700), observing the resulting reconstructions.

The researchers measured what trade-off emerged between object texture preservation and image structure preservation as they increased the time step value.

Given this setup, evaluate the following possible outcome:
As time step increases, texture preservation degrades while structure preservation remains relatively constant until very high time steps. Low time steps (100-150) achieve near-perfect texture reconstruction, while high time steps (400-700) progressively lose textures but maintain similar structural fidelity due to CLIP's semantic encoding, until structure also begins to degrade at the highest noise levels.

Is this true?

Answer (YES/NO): NO